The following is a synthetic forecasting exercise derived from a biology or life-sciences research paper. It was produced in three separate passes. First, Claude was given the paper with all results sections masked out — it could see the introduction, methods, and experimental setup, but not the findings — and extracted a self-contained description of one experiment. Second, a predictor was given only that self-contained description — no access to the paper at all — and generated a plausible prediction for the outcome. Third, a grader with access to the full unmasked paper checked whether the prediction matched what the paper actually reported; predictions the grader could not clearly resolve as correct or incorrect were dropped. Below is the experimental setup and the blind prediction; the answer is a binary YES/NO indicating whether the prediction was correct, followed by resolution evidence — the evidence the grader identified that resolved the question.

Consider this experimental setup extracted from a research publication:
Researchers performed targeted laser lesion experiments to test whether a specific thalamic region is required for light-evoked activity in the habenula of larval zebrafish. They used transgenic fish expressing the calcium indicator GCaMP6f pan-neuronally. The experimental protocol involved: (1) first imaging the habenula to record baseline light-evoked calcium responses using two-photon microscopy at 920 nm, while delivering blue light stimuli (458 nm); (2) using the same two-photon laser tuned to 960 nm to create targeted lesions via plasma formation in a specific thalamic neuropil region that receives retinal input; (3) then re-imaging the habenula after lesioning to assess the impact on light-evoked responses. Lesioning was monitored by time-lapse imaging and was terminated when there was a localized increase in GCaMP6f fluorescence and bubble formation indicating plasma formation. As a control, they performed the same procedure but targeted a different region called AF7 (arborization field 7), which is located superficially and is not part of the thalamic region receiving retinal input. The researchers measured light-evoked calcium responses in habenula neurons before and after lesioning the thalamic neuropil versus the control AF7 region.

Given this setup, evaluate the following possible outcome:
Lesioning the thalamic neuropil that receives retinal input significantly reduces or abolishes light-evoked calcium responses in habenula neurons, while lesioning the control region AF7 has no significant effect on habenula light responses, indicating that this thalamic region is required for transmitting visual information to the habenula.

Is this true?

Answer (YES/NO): YES